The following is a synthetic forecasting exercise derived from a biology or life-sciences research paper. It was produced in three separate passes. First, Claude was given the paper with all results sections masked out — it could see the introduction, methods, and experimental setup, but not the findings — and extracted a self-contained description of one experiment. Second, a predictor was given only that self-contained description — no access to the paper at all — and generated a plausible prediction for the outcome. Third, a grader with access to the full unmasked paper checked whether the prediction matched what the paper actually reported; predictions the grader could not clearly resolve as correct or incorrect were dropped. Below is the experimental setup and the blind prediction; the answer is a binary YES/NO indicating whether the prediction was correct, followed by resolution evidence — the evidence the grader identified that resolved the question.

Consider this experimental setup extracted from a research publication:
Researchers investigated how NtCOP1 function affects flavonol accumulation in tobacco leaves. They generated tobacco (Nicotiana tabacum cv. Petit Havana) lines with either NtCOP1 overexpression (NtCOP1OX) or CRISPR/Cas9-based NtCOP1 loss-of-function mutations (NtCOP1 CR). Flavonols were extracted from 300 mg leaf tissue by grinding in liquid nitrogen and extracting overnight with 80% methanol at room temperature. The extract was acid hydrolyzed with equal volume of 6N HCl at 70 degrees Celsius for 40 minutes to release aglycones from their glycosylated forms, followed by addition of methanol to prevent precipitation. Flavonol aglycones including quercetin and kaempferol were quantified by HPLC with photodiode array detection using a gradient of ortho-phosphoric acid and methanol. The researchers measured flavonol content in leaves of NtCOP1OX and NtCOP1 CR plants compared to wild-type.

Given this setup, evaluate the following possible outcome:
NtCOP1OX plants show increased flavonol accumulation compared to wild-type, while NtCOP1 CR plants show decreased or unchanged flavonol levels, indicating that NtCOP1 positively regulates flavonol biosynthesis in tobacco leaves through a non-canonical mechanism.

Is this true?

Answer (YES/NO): NO